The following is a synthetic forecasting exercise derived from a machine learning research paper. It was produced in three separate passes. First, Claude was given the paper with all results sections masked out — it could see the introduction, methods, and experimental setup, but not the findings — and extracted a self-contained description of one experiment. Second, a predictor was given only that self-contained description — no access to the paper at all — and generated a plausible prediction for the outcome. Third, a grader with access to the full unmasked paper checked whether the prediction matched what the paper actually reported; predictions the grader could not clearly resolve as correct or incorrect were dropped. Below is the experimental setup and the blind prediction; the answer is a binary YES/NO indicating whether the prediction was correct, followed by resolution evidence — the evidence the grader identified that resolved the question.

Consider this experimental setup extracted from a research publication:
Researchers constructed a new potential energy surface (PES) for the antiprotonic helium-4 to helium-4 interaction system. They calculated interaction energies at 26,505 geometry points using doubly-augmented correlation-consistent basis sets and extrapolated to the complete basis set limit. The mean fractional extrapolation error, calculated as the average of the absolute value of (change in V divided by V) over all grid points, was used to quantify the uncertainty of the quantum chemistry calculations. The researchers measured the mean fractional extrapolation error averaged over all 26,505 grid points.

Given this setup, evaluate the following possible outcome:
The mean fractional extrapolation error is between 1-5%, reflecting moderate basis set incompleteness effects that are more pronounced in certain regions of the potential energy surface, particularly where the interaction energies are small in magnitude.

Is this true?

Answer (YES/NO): NO